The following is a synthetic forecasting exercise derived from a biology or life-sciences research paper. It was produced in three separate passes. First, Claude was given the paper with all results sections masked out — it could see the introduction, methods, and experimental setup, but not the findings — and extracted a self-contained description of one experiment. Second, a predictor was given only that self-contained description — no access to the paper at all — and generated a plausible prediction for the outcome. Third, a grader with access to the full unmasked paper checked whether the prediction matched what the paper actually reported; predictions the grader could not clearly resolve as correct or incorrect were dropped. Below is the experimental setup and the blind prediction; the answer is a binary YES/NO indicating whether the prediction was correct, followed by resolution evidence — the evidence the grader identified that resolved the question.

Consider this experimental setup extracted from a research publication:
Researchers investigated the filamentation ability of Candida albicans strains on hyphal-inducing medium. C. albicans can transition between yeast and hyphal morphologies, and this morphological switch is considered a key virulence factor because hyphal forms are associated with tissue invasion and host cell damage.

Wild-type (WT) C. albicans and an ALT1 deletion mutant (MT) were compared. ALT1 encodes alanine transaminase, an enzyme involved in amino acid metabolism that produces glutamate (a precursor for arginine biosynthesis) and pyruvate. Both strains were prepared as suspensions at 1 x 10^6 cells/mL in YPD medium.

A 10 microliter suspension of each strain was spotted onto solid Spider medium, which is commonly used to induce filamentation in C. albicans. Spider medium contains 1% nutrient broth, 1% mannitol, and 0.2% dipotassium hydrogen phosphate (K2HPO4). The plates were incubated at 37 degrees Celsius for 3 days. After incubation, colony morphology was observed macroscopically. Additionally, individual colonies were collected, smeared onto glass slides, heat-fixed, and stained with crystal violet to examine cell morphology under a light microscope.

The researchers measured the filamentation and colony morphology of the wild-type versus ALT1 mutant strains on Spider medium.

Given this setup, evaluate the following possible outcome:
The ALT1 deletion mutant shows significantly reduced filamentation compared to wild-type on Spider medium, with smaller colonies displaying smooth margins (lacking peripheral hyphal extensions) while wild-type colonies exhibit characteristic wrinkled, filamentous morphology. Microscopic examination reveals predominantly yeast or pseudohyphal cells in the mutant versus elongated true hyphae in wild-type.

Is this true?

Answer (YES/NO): YES